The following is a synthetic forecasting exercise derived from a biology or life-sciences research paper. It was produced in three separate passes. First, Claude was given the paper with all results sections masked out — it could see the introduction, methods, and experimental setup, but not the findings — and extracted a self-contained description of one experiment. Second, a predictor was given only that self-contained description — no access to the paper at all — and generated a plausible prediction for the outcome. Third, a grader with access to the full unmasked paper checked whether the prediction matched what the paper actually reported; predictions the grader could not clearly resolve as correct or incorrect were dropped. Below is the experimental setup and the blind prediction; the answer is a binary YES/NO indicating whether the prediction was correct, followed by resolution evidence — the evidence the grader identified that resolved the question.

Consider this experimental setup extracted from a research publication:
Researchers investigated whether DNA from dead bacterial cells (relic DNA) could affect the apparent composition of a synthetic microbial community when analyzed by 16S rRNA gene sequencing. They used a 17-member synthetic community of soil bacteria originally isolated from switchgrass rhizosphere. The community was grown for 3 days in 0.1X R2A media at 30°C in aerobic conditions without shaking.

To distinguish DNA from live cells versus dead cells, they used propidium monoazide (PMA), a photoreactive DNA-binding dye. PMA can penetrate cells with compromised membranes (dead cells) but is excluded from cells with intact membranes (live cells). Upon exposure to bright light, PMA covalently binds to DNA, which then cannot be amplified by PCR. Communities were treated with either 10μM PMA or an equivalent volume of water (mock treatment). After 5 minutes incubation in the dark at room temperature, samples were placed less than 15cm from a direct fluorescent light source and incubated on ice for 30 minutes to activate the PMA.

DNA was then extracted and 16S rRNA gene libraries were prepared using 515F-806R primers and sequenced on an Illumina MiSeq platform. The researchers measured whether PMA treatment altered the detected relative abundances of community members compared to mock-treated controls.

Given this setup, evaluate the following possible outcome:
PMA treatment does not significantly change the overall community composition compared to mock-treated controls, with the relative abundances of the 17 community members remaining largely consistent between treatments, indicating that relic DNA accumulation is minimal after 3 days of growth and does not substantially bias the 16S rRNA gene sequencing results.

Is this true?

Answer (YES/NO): NO